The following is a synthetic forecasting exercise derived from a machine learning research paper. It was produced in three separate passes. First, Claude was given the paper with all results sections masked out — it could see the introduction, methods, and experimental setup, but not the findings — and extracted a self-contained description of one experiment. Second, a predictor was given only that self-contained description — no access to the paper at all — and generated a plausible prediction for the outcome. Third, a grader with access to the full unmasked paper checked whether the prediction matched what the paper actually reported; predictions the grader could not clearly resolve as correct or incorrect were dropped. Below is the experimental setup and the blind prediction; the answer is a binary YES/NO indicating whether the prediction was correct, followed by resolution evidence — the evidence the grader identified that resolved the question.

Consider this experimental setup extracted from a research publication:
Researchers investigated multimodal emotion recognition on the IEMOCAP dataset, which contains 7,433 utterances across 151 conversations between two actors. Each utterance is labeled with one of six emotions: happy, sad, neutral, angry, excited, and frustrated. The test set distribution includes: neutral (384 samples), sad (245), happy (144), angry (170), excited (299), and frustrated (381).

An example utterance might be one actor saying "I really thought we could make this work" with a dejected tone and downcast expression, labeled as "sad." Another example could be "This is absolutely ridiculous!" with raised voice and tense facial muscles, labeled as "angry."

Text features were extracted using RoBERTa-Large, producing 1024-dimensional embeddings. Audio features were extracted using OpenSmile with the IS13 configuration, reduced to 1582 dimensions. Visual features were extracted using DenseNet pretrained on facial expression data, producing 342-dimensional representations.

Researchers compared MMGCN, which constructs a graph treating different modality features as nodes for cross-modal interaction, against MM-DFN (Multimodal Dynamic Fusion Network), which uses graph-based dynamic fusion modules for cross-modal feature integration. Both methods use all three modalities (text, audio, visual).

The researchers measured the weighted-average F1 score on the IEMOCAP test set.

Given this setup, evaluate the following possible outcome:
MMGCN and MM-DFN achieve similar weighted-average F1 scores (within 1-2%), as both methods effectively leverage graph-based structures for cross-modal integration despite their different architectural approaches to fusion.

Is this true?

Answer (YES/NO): YES